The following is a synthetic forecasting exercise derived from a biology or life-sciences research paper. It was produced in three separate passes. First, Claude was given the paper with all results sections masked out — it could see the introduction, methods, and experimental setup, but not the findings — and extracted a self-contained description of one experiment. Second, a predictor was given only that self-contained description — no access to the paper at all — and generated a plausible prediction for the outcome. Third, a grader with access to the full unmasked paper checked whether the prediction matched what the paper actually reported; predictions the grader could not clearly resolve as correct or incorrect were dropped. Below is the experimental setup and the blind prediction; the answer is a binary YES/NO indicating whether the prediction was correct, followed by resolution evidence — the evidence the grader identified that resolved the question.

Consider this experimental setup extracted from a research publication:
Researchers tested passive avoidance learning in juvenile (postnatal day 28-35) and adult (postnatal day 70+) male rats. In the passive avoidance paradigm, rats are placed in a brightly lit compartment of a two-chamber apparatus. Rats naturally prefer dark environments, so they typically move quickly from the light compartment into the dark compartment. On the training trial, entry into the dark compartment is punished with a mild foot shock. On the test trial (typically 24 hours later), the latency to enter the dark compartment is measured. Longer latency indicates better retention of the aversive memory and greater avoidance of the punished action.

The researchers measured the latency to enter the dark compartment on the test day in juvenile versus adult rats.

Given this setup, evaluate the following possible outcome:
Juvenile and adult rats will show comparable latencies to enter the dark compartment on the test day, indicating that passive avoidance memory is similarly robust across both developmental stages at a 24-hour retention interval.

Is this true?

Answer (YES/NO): YES